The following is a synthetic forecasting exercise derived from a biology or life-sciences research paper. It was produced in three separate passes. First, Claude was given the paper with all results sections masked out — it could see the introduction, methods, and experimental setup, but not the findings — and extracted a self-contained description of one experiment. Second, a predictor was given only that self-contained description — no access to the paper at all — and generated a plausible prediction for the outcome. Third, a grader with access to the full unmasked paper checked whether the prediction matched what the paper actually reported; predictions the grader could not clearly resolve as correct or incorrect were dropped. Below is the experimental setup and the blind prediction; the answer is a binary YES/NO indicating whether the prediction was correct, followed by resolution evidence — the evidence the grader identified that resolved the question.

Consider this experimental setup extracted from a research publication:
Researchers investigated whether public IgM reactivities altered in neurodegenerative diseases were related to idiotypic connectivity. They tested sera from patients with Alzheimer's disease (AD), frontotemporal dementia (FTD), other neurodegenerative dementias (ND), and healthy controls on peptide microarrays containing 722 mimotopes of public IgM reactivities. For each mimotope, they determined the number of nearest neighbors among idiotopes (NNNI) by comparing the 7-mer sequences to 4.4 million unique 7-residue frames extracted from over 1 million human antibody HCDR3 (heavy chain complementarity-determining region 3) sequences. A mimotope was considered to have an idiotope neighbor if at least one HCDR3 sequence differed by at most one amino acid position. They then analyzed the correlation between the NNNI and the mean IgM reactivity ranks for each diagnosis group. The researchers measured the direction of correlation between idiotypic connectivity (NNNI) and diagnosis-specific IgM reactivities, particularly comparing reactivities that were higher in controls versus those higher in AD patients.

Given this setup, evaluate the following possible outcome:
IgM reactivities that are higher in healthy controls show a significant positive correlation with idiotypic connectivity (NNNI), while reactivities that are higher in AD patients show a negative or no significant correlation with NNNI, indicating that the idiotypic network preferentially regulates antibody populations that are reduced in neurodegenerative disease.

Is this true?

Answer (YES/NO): YES